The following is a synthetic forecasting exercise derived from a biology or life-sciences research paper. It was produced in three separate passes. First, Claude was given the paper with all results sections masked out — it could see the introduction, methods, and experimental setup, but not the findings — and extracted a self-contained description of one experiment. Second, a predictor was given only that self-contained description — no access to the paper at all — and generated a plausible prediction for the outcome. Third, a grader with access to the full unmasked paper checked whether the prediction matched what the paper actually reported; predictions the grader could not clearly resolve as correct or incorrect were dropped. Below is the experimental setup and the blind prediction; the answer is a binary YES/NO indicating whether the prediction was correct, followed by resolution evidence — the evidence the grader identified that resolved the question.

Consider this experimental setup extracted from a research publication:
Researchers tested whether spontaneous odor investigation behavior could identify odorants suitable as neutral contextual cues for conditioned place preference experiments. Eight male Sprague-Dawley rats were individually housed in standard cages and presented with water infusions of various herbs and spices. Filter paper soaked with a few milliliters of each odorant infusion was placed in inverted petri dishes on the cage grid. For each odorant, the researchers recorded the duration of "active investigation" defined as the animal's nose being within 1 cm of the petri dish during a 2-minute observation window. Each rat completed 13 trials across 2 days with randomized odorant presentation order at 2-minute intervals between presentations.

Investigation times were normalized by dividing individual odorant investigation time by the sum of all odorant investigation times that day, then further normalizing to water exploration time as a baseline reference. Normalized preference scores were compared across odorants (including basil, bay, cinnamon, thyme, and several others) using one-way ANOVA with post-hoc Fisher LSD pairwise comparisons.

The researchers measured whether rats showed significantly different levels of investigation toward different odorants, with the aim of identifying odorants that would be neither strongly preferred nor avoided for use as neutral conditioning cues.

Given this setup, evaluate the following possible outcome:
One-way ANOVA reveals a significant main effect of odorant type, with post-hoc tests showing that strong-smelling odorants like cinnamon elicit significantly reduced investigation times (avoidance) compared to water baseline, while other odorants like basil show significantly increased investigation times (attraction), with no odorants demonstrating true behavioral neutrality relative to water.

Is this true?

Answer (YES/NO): NO